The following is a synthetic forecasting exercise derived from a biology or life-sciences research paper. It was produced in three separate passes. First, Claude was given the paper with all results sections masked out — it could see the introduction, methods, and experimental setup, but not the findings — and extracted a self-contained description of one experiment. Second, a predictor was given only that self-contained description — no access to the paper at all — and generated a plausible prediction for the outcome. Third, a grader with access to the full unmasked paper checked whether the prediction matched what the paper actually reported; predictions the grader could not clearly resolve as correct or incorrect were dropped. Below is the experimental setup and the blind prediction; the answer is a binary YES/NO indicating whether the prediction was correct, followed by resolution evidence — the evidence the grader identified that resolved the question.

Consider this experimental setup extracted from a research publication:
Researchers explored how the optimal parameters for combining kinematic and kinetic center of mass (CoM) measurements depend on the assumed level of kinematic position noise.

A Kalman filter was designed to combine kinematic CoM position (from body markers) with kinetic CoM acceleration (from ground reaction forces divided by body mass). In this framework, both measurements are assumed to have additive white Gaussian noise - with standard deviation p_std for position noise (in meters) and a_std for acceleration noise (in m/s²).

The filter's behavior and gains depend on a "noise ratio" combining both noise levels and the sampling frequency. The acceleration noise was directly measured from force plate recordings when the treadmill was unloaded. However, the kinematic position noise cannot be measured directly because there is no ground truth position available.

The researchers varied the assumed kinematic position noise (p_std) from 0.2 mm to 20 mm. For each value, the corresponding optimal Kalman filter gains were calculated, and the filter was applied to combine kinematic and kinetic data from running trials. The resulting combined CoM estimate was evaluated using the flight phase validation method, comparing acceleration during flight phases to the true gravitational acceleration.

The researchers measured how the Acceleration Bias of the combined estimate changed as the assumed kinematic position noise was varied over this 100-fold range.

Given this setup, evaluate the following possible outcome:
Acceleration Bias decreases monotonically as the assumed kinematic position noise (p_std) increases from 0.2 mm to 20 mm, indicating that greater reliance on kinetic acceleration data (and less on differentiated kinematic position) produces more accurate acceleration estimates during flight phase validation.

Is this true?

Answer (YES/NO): YES